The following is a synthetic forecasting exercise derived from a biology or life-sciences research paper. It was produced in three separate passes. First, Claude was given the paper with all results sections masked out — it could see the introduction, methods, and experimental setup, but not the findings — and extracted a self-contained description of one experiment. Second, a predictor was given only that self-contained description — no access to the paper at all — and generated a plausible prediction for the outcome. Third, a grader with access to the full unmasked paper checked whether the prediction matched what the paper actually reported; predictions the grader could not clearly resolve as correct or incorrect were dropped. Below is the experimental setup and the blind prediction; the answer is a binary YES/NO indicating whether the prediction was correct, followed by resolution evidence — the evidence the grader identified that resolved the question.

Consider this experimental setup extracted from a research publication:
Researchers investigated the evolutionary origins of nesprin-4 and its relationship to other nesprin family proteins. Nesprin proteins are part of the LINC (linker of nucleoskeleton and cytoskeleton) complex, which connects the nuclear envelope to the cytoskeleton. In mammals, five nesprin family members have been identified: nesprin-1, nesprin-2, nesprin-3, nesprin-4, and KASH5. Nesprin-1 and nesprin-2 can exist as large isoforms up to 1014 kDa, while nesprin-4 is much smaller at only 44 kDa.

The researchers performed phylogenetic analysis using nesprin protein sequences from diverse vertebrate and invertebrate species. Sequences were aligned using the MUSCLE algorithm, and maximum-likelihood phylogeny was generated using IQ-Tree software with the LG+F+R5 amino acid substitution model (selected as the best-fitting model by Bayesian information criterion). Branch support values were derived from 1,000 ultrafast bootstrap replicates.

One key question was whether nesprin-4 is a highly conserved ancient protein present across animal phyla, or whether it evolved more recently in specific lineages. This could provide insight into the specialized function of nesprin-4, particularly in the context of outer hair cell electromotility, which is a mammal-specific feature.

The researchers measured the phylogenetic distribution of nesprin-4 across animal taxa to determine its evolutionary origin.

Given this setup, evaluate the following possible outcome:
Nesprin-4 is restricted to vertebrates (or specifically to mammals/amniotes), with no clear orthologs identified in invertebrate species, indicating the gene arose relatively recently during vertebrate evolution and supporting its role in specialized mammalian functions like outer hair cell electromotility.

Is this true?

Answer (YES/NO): YES